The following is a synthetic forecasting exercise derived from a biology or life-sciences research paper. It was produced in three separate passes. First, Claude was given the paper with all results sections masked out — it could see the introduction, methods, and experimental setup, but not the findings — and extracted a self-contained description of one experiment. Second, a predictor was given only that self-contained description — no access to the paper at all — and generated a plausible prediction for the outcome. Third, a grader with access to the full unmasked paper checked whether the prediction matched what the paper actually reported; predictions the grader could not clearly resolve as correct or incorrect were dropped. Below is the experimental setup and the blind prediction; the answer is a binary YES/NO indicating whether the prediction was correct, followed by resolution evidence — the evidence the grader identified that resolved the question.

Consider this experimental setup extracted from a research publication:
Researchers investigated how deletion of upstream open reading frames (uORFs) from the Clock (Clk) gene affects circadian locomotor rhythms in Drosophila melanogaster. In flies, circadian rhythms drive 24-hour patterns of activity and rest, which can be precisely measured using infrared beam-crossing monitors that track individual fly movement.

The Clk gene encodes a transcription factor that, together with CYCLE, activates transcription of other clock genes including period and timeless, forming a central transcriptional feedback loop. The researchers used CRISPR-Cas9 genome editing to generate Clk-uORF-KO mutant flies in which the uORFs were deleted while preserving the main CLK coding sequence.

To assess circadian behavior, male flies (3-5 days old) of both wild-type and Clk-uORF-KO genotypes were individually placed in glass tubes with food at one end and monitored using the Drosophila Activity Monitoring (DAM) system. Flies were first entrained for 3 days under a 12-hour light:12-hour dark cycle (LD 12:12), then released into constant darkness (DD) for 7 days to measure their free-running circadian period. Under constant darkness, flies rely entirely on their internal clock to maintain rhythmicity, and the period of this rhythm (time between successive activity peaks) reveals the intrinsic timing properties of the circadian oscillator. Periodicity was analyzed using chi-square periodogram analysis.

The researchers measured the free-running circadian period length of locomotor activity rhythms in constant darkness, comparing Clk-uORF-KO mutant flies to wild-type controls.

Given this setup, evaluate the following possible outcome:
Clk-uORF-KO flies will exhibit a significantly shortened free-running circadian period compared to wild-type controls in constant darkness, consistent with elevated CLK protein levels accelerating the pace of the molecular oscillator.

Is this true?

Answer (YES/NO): YES